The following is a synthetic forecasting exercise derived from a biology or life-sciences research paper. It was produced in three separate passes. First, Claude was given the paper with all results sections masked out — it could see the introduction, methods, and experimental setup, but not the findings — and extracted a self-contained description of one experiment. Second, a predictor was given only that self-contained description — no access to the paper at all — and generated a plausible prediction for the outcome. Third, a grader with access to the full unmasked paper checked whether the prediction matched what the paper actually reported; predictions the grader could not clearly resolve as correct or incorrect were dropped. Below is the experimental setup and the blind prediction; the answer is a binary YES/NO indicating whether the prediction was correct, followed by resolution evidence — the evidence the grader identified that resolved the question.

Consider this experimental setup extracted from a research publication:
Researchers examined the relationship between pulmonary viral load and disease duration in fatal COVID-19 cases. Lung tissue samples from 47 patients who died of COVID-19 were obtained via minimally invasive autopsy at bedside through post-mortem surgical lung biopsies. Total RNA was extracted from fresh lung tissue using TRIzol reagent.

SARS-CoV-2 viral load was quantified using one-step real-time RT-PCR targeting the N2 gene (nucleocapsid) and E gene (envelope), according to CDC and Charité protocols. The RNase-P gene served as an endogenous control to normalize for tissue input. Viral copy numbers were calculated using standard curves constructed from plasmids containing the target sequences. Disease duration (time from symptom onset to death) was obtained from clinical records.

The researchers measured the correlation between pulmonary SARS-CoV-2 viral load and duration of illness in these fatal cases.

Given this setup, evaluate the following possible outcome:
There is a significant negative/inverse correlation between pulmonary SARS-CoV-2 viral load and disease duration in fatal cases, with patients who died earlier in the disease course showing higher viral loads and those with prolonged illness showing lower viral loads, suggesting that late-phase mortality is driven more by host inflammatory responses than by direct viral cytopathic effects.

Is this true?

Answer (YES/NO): YES